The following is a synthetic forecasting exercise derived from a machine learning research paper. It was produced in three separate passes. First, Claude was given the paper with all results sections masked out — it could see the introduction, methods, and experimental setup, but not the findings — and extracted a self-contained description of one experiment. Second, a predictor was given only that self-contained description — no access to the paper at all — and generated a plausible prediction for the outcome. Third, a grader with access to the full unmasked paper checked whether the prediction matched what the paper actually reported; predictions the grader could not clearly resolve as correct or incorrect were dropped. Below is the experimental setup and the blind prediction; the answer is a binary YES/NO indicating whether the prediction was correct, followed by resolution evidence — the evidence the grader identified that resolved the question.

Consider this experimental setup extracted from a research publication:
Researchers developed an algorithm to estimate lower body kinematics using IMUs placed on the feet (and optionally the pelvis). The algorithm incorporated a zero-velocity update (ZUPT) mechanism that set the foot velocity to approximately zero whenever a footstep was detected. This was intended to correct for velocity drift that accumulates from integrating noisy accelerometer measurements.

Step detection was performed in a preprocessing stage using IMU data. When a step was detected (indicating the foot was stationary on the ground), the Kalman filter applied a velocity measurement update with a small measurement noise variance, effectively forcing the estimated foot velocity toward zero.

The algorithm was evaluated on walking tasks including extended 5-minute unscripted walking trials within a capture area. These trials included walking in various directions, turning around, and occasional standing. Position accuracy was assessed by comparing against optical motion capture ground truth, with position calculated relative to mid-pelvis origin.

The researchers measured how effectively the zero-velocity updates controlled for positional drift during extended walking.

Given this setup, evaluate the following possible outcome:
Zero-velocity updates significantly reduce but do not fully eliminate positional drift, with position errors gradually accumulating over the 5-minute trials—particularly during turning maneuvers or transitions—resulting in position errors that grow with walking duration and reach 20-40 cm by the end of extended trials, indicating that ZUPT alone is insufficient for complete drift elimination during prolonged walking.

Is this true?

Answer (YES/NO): NO